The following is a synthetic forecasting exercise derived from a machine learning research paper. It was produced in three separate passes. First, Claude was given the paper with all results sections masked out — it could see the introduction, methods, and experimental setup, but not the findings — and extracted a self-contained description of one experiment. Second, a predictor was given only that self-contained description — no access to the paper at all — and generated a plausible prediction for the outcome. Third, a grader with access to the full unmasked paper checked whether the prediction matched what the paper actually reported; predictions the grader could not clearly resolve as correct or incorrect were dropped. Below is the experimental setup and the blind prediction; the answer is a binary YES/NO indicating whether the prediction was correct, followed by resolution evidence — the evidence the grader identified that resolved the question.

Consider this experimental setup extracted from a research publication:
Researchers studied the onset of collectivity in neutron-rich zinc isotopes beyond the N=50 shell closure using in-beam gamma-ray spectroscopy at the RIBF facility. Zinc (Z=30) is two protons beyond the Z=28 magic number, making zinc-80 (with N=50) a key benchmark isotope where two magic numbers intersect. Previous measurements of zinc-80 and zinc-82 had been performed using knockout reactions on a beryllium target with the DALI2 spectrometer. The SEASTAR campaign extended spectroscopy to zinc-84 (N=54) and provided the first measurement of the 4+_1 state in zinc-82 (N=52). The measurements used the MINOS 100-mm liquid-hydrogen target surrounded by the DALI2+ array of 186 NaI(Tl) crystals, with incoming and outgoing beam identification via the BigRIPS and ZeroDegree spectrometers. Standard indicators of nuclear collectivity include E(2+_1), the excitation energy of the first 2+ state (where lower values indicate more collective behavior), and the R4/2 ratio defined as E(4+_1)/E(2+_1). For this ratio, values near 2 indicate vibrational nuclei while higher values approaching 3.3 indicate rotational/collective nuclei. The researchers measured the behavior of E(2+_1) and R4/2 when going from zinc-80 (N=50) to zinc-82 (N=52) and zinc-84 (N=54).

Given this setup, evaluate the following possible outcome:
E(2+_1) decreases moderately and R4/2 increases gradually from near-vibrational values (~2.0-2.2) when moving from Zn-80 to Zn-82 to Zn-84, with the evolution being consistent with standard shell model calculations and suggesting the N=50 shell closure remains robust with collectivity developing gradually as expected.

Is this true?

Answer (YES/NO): NO